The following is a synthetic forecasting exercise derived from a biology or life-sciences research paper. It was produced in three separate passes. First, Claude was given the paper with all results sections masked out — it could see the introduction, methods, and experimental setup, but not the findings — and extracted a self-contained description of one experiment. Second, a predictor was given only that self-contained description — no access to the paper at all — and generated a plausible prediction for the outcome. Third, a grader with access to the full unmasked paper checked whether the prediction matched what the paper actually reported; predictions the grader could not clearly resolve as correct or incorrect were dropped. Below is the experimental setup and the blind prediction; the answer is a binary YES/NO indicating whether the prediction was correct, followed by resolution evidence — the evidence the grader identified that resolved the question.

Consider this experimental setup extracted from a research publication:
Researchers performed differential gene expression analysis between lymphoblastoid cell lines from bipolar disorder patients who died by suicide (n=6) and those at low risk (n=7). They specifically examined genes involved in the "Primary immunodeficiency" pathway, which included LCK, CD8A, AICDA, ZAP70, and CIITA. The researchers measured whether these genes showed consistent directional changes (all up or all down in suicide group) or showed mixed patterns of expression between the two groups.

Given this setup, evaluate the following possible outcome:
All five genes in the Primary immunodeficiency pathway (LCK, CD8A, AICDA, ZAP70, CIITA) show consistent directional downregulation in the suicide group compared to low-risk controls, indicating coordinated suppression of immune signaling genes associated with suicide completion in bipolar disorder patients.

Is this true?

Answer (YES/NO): NO